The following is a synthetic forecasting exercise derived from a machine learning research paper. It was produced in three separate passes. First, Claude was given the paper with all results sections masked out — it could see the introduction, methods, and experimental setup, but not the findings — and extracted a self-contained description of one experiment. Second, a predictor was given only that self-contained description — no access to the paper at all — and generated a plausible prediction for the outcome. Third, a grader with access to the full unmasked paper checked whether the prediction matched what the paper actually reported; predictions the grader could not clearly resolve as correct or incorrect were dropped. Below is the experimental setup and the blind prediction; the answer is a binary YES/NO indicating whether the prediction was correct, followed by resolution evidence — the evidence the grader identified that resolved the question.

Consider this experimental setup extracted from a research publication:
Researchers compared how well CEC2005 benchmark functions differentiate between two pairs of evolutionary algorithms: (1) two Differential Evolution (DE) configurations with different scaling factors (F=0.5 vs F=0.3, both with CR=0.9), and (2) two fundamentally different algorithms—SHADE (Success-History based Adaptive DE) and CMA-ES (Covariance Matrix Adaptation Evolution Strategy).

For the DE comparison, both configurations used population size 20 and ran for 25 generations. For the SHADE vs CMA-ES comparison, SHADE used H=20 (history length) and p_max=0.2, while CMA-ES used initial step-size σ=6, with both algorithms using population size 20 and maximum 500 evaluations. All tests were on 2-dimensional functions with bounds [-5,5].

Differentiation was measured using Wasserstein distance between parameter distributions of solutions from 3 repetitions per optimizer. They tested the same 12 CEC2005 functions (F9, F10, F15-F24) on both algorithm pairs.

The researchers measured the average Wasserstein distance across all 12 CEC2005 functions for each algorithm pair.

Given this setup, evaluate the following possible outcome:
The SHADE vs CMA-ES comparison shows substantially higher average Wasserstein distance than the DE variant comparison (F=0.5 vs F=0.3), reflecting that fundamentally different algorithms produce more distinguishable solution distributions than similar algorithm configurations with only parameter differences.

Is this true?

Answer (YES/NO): YES